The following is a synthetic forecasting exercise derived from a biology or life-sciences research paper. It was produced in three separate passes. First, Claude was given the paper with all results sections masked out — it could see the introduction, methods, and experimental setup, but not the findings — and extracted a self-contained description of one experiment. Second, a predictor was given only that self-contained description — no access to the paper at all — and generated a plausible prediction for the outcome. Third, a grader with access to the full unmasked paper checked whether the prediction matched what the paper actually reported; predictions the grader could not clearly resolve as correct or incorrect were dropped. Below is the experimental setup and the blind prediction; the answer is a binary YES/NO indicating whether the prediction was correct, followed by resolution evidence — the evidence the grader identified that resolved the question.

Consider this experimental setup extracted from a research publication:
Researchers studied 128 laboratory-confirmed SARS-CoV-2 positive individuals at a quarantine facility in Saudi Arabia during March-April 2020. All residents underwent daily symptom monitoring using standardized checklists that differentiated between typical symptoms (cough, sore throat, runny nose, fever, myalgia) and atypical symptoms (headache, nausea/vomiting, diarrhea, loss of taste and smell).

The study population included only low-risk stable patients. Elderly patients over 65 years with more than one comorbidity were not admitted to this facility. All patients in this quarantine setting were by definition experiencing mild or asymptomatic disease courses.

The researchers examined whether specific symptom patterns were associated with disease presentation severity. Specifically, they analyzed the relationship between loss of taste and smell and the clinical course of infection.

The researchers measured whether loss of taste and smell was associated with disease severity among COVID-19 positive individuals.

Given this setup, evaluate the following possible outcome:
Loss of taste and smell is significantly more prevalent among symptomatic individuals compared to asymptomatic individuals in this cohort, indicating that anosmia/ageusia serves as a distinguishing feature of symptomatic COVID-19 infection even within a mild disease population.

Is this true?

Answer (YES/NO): YES